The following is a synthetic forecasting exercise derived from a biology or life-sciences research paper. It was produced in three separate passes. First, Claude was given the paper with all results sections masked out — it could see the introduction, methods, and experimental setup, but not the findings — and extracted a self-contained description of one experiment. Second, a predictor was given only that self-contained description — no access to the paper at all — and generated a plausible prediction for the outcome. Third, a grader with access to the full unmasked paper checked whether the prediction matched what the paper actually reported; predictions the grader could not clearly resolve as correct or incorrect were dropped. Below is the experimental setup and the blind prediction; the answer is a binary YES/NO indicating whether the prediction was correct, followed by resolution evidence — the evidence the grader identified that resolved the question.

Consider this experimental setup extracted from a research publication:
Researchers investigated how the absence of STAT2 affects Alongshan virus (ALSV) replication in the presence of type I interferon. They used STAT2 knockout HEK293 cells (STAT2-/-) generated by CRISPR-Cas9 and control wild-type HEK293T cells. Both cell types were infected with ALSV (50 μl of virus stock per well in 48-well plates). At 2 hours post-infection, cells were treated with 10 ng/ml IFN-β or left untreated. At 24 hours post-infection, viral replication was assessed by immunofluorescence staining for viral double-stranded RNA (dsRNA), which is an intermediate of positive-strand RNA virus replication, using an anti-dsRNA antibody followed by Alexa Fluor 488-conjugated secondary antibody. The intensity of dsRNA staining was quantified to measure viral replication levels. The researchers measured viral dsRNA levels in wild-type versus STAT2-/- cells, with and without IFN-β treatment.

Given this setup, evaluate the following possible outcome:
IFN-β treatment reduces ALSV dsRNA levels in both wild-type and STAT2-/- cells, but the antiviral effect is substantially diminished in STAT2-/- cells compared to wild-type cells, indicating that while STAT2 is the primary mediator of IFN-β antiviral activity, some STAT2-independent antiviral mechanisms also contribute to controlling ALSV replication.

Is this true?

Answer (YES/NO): NO